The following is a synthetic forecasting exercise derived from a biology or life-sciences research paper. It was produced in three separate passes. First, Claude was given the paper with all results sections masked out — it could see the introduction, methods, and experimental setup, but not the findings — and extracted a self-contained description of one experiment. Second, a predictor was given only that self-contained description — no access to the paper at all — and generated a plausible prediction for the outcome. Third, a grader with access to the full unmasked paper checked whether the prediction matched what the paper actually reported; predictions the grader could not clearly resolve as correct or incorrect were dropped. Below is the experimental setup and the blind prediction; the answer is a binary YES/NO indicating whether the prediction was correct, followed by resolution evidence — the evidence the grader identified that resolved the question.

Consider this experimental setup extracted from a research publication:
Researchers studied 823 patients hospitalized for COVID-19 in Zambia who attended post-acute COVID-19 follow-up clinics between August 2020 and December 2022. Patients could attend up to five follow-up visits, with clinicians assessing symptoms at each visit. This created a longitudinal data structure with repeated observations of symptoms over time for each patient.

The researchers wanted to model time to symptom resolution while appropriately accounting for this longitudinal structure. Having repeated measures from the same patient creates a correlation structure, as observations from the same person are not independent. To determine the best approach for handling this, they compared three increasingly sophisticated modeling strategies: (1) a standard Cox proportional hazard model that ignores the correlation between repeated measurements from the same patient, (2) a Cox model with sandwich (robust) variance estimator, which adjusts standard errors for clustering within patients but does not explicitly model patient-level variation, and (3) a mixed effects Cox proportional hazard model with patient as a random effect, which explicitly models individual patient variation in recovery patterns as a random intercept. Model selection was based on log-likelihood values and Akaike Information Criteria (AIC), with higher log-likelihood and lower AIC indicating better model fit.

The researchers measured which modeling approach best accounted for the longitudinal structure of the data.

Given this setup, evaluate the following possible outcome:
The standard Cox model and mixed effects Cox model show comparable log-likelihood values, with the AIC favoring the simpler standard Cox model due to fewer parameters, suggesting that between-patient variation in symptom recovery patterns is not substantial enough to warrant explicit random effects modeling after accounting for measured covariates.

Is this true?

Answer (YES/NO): NO